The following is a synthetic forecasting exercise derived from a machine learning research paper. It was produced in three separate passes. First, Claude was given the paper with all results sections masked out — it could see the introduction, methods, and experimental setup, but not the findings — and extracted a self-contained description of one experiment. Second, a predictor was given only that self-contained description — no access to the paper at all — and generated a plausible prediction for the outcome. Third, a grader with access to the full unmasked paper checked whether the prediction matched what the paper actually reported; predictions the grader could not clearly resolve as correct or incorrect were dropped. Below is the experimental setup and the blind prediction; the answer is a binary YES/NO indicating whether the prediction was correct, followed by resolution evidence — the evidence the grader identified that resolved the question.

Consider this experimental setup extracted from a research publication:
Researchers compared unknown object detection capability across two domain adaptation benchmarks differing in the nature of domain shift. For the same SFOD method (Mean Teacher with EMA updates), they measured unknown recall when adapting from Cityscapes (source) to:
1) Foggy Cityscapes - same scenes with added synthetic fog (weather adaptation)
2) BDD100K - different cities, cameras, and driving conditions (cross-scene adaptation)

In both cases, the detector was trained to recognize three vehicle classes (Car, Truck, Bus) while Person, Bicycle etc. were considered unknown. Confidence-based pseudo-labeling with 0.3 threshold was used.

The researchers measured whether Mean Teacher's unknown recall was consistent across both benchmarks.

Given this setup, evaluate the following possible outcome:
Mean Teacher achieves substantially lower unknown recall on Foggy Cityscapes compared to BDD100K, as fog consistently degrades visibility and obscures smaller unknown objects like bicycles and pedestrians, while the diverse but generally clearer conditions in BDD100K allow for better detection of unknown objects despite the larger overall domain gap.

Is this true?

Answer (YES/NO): NO